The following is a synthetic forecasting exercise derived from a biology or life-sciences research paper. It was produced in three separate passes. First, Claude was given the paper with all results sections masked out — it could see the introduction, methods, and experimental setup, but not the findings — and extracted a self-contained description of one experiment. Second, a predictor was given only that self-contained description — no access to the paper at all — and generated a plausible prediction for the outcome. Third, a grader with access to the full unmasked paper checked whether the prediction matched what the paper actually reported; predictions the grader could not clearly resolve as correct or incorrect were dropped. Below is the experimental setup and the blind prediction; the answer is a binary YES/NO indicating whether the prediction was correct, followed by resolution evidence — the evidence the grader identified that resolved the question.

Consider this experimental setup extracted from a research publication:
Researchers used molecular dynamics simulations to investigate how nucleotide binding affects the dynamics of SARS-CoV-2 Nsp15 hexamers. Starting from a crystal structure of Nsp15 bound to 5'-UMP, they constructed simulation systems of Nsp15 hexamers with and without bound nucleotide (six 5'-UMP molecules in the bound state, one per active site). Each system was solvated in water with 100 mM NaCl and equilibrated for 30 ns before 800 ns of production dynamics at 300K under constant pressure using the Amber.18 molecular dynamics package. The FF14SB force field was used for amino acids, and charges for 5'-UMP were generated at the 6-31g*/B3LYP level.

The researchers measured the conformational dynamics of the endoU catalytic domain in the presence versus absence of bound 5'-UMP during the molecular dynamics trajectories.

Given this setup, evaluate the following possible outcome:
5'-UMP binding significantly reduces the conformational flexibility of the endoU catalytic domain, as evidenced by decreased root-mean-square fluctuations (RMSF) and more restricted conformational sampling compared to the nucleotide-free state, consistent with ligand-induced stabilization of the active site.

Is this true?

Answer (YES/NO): NO